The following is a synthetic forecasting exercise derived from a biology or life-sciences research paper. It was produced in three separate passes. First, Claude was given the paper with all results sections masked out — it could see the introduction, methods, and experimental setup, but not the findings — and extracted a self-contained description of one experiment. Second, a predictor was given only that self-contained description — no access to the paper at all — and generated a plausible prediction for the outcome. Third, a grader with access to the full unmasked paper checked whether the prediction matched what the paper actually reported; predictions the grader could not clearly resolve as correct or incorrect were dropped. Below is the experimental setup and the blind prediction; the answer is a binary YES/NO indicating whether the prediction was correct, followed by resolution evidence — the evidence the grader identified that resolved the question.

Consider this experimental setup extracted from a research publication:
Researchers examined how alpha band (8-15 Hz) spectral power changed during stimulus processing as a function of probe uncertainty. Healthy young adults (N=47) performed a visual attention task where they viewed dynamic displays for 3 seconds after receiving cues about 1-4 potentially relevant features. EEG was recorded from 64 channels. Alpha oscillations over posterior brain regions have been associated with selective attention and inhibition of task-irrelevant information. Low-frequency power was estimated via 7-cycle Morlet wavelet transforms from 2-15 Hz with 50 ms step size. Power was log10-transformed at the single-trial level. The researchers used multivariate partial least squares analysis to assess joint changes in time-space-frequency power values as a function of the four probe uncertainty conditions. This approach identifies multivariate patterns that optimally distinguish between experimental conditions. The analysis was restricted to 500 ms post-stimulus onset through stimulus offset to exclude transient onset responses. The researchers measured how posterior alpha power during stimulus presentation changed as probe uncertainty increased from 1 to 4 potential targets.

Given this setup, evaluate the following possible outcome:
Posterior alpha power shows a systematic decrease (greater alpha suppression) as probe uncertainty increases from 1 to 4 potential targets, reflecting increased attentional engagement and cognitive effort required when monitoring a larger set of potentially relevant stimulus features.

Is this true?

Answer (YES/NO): YES